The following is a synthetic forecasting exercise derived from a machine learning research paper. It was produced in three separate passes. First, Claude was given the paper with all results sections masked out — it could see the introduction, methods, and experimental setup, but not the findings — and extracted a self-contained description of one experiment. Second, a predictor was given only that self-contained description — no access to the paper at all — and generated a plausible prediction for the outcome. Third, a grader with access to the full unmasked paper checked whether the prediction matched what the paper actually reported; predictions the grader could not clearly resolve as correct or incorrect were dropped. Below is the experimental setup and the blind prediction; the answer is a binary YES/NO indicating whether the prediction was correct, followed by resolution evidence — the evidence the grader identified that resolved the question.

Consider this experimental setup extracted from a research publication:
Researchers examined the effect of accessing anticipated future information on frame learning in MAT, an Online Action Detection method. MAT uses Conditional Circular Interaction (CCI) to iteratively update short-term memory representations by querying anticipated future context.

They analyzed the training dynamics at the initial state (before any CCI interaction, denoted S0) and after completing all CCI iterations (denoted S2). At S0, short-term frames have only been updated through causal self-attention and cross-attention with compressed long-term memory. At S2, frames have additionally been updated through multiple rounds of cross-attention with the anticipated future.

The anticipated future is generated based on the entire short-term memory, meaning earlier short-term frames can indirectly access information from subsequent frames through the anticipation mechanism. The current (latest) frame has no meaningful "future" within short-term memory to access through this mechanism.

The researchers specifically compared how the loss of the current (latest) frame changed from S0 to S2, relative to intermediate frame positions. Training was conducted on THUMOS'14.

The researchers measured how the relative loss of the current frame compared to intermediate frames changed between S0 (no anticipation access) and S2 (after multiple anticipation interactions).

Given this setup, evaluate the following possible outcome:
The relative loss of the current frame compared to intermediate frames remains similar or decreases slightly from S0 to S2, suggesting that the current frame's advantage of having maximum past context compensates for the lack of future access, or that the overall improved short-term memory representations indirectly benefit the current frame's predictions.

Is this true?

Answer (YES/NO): NO